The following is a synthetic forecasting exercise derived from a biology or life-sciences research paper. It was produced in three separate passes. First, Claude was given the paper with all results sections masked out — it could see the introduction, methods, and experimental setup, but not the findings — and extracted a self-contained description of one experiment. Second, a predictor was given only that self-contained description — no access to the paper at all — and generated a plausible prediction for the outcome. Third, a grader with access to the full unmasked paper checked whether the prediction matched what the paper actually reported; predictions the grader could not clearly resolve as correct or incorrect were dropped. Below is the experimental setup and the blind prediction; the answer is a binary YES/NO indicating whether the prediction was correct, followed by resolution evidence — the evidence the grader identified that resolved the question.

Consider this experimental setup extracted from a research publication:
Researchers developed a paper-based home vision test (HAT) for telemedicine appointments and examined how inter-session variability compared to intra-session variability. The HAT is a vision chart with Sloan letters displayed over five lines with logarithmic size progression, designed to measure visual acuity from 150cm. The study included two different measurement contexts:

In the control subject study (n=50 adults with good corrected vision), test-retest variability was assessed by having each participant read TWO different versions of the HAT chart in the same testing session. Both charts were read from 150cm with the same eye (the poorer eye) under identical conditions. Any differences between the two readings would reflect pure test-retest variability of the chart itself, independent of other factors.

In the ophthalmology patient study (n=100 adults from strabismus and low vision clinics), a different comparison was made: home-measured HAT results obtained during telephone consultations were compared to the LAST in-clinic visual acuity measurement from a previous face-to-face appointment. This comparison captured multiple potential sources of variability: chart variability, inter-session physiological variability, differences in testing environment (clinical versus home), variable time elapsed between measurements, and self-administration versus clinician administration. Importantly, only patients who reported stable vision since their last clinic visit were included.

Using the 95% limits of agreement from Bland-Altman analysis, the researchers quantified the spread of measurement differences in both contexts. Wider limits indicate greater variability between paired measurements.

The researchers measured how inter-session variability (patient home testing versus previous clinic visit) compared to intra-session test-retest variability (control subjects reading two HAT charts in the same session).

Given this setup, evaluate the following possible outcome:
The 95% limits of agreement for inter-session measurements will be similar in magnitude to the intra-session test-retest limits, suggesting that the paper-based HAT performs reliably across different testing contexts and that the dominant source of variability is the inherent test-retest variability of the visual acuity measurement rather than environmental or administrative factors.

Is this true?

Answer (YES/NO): NO